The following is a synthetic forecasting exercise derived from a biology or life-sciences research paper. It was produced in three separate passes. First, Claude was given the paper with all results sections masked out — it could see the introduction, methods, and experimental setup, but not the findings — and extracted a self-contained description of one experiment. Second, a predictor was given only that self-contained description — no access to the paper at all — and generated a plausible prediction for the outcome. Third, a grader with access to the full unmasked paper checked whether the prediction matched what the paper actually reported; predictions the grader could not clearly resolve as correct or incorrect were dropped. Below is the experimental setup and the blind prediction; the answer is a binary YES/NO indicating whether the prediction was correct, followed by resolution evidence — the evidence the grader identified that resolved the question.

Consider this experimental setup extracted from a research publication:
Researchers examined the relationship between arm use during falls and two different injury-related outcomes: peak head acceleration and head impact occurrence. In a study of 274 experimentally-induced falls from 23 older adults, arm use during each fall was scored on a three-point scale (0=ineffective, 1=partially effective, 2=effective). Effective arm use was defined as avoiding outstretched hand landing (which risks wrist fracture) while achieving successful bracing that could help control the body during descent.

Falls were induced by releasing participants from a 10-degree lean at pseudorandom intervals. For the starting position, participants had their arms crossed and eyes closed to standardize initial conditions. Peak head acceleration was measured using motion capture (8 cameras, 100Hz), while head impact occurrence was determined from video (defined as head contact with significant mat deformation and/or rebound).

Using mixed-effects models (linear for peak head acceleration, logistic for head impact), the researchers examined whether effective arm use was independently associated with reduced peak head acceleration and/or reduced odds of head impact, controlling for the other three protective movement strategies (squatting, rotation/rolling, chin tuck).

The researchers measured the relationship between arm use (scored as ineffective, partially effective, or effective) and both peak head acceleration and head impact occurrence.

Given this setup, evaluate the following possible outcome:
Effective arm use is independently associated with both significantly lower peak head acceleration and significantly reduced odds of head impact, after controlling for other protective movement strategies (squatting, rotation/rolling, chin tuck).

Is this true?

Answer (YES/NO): NO